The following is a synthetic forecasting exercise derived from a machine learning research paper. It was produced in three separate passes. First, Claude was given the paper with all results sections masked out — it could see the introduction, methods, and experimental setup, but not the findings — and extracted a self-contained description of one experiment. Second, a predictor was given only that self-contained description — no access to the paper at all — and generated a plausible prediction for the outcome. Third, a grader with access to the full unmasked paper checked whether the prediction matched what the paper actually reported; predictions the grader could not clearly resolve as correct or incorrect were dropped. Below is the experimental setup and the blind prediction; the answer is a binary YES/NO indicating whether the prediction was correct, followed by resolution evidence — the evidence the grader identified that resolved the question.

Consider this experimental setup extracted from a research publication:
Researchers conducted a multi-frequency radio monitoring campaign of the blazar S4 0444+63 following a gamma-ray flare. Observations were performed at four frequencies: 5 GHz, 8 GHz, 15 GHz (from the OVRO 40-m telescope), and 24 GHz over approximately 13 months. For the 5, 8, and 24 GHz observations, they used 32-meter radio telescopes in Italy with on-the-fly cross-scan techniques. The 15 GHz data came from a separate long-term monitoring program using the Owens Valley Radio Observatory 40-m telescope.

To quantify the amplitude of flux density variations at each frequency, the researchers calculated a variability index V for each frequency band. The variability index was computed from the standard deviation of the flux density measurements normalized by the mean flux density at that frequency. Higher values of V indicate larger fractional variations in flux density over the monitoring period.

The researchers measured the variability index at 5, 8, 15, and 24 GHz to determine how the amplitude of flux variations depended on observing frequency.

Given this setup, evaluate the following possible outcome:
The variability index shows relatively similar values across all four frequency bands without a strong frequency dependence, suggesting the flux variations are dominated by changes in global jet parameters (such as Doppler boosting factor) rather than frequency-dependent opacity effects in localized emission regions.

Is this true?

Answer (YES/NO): NO